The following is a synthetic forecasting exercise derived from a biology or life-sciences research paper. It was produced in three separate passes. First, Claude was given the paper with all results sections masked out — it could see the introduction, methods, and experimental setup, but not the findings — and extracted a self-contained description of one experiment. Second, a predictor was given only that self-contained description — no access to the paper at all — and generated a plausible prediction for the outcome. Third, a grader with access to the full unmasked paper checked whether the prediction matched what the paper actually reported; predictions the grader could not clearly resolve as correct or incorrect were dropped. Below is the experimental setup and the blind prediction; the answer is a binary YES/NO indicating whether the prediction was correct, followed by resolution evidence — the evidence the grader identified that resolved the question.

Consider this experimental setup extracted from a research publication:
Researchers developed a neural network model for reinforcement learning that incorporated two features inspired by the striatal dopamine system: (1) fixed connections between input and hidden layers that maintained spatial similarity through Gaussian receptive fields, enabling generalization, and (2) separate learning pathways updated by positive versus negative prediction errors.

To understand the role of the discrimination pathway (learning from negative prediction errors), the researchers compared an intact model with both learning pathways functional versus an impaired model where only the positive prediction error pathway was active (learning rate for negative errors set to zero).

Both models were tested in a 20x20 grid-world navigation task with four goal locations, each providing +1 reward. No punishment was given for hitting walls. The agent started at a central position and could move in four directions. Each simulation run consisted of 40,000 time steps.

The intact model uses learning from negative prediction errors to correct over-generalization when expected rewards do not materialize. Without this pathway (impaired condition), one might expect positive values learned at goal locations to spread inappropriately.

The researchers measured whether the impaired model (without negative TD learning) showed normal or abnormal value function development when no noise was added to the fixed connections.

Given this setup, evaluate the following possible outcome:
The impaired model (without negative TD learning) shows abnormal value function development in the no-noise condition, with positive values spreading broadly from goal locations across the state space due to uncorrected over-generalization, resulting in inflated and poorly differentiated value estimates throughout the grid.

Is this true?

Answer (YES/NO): NO